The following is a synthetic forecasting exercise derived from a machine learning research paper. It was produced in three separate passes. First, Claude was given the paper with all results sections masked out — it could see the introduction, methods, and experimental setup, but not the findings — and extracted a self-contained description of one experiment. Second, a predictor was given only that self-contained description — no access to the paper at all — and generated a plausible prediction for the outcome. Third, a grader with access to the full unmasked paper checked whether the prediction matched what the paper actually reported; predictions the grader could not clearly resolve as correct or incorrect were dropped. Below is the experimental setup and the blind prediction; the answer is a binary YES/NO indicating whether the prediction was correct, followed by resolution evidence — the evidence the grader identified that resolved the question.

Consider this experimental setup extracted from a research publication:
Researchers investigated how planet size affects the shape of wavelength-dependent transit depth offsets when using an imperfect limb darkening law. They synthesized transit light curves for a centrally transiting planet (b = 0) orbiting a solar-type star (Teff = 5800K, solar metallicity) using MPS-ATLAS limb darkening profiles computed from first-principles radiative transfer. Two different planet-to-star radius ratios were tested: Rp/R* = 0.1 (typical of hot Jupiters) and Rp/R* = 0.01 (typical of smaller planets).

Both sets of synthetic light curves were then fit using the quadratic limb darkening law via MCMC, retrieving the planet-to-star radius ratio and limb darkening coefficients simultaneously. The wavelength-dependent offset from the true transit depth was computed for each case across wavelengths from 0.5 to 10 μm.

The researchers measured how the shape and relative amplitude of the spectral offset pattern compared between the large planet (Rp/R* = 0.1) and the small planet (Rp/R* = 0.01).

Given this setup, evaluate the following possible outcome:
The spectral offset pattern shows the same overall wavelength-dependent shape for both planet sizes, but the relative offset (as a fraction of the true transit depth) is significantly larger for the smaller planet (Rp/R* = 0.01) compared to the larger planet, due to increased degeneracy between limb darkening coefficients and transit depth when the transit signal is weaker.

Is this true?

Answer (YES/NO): NO